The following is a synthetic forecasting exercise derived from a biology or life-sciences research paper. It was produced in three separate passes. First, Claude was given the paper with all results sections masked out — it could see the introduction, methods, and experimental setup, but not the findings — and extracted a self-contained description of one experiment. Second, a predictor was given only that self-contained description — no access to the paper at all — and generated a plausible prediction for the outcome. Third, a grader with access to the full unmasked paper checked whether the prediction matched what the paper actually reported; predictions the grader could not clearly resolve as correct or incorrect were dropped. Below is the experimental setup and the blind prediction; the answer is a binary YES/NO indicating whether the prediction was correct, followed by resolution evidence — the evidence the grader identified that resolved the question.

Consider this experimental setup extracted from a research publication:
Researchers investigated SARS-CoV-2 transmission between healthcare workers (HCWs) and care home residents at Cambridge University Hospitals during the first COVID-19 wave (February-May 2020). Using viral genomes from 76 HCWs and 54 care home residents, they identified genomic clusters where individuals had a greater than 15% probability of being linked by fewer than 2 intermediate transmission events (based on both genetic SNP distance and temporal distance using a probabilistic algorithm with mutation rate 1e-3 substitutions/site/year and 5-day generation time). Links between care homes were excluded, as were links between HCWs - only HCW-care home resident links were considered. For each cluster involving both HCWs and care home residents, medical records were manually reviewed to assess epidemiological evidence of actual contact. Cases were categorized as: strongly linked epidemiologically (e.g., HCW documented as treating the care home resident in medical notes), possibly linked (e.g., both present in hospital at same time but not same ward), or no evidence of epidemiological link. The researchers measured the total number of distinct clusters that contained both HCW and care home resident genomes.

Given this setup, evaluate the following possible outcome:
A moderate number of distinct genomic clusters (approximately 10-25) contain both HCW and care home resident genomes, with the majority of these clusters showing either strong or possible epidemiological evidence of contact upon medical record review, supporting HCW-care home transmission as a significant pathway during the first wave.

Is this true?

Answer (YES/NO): NO